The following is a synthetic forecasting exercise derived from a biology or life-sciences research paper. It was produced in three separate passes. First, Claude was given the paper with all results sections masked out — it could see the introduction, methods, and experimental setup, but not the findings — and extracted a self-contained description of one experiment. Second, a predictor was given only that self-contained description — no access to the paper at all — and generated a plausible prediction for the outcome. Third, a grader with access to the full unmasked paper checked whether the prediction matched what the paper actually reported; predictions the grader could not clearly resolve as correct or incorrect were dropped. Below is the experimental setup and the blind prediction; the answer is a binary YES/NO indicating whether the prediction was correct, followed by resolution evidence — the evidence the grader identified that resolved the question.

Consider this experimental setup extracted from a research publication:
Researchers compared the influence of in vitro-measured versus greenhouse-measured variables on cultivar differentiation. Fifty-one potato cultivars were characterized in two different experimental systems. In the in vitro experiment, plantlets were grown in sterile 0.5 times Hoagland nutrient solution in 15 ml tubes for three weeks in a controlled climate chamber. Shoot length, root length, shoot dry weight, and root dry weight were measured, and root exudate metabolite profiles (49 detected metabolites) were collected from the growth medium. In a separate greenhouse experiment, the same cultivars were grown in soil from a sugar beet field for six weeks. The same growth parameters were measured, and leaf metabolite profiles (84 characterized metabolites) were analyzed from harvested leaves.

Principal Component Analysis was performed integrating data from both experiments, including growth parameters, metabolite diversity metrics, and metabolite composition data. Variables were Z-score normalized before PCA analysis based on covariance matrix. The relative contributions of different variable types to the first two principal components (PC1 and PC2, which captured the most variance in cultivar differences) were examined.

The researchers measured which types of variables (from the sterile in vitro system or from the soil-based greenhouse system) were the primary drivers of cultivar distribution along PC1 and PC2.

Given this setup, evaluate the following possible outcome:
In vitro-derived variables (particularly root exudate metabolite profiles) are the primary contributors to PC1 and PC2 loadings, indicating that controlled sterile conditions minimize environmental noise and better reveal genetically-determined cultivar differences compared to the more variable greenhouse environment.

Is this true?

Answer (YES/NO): NO